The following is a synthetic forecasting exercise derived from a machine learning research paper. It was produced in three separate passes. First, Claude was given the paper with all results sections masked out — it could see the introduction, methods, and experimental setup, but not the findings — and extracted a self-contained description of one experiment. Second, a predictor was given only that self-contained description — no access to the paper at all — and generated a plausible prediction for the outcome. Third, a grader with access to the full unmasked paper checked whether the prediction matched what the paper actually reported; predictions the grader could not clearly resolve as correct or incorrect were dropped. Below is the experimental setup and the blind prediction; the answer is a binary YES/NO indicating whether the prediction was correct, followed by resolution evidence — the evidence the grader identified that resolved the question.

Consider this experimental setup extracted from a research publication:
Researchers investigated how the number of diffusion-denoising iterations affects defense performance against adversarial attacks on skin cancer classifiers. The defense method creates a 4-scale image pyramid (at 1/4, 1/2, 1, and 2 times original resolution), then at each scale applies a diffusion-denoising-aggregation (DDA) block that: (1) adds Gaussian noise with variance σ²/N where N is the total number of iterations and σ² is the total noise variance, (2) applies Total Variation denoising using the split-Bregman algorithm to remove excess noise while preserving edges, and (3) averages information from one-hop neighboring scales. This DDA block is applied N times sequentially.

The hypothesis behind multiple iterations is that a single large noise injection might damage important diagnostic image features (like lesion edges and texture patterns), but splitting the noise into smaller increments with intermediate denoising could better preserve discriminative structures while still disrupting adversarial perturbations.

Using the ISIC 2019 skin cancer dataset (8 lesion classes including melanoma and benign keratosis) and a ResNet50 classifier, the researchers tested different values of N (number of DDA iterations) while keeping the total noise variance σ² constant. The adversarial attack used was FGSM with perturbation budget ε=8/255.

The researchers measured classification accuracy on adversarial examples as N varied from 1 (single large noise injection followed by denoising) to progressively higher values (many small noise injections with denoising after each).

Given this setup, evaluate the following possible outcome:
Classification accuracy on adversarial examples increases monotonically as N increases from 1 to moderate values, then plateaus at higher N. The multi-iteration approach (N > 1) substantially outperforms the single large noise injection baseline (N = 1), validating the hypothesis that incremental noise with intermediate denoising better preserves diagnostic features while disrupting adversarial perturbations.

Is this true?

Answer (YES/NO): NO